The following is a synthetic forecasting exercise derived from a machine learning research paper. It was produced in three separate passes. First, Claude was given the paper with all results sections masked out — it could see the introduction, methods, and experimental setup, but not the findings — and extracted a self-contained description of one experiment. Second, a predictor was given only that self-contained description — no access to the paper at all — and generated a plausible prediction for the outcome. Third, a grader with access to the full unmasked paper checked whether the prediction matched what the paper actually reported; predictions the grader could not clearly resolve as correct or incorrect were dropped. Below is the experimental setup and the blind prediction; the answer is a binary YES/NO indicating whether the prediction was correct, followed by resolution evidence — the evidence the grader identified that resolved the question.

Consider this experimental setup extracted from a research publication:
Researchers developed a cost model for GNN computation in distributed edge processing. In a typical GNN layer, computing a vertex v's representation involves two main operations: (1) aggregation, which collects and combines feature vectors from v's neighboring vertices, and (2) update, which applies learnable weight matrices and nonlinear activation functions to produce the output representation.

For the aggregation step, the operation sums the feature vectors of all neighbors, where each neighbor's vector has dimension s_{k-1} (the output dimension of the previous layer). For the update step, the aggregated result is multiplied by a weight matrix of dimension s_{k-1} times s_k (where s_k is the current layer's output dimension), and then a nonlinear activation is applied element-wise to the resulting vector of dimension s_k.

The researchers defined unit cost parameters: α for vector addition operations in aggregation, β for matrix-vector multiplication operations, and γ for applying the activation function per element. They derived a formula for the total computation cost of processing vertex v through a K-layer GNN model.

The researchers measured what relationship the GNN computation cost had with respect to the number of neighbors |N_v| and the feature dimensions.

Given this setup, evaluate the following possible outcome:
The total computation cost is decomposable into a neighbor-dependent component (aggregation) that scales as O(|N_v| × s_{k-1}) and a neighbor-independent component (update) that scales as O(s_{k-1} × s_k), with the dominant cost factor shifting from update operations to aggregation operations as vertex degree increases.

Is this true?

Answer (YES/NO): YES